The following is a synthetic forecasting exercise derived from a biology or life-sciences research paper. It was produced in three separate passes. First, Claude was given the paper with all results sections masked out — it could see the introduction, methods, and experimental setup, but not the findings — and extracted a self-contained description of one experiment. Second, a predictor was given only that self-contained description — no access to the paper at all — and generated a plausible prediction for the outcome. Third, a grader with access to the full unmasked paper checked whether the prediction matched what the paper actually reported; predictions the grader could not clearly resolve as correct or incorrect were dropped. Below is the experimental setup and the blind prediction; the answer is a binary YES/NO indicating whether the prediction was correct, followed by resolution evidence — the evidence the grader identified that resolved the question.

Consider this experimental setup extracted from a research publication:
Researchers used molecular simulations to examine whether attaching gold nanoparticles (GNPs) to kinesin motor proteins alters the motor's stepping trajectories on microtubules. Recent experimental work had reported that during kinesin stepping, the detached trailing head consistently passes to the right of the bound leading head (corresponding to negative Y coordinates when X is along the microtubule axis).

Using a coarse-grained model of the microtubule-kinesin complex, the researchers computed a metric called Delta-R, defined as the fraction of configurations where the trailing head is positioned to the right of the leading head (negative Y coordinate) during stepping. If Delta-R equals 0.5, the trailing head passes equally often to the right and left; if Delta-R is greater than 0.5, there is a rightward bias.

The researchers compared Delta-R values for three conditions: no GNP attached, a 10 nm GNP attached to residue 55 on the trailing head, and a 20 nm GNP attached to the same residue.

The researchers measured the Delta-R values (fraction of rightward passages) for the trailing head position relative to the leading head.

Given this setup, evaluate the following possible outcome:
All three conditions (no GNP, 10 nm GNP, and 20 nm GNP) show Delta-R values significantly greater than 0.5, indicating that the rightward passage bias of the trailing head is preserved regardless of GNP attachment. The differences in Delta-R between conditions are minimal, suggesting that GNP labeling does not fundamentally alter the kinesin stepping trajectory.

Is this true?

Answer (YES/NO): NO